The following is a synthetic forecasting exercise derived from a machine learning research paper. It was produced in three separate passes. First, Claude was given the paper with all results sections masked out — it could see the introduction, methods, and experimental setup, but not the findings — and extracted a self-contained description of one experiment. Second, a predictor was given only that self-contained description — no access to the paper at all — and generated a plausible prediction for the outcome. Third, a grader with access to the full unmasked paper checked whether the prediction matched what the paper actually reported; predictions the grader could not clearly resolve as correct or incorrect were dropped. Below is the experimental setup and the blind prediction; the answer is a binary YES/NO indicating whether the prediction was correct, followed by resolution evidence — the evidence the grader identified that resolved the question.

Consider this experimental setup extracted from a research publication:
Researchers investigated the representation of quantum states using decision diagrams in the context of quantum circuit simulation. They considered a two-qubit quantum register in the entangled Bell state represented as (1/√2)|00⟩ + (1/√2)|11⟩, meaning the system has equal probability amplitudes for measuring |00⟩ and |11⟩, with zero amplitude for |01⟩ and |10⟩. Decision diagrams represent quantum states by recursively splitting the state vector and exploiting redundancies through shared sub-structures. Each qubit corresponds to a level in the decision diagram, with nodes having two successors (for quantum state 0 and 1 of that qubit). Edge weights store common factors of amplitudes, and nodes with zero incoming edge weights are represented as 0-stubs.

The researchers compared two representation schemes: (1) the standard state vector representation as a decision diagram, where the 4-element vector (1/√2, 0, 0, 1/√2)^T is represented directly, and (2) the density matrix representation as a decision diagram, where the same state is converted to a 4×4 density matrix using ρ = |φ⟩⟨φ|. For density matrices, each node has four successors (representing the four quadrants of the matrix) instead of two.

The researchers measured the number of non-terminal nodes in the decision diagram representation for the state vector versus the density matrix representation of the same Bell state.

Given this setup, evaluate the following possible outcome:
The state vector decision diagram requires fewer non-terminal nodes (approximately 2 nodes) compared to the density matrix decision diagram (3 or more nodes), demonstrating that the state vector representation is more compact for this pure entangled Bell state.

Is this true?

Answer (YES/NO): NO